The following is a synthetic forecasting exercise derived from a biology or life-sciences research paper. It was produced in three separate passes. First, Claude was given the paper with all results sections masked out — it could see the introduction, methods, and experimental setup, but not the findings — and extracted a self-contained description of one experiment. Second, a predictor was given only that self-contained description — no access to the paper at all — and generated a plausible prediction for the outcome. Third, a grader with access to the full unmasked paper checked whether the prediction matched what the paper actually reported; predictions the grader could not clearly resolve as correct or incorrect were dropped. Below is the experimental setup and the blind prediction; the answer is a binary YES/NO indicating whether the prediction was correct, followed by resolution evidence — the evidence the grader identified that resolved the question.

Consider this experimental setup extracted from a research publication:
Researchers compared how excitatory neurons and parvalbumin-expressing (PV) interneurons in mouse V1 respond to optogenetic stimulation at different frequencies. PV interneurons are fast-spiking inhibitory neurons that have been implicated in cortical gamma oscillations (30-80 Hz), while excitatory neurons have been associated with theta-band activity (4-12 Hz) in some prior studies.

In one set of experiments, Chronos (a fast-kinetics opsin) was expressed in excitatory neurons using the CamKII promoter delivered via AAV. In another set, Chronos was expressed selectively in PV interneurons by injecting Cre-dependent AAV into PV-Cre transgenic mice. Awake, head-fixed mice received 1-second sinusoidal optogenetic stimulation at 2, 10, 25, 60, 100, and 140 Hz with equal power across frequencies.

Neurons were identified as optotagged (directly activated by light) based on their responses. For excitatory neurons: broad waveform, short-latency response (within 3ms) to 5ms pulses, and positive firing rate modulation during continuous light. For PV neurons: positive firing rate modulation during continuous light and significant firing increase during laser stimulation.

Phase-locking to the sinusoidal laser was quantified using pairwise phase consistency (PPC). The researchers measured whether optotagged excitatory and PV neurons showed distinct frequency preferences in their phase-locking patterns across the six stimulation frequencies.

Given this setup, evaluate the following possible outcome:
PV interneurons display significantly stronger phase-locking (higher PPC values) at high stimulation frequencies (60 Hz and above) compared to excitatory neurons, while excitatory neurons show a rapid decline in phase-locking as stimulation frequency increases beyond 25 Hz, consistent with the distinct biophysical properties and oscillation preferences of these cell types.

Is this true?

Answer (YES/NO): NO